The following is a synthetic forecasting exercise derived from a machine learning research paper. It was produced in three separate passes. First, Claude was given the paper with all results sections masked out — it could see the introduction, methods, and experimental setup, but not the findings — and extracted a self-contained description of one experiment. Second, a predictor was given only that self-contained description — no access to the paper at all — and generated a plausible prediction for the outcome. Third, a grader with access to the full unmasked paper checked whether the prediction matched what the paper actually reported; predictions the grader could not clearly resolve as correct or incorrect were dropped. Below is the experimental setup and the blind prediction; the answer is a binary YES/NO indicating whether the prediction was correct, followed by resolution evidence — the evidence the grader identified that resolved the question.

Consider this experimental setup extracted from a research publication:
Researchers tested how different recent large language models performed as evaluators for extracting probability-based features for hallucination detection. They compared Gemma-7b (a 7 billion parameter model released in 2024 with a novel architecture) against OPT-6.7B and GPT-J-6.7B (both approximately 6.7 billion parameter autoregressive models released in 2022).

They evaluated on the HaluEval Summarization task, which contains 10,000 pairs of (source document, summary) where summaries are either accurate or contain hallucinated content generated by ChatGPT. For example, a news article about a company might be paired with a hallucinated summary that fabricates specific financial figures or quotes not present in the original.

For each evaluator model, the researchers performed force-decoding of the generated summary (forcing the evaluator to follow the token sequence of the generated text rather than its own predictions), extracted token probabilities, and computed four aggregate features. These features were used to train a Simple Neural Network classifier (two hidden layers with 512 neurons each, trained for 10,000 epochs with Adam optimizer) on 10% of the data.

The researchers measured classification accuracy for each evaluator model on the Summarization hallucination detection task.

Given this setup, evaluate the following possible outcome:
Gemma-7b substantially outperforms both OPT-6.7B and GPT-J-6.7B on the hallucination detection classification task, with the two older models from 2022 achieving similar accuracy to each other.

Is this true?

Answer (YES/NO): NO